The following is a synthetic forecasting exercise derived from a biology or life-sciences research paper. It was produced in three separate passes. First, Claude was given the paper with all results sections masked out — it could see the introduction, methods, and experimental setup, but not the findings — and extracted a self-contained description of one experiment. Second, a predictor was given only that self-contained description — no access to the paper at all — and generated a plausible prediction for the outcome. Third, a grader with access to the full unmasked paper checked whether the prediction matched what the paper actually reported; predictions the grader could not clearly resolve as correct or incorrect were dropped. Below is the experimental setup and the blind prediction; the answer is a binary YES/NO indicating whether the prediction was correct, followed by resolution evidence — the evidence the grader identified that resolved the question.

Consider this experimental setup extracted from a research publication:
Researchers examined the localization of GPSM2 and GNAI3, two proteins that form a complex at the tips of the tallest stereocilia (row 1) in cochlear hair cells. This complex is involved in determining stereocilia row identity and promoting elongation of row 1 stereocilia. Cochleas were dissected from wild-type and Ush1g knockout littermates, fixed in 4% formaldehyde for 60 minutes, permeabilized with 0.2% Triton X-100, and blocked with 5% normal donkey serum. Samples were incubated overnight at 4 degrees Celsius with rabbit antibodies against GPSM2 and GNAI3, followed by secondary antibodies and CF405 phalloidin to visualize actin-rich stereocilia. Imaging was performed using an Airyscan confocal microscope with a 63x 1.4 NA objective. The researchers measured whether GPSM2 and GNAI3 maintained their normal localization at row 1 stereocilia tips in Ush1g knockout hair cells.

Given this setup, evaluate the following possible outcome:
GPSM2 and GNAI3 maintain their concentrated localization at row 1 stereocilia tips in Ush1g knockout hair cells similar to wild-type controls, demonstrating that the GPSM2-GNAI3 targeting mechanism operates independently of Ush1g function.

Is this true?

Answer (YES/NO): YES